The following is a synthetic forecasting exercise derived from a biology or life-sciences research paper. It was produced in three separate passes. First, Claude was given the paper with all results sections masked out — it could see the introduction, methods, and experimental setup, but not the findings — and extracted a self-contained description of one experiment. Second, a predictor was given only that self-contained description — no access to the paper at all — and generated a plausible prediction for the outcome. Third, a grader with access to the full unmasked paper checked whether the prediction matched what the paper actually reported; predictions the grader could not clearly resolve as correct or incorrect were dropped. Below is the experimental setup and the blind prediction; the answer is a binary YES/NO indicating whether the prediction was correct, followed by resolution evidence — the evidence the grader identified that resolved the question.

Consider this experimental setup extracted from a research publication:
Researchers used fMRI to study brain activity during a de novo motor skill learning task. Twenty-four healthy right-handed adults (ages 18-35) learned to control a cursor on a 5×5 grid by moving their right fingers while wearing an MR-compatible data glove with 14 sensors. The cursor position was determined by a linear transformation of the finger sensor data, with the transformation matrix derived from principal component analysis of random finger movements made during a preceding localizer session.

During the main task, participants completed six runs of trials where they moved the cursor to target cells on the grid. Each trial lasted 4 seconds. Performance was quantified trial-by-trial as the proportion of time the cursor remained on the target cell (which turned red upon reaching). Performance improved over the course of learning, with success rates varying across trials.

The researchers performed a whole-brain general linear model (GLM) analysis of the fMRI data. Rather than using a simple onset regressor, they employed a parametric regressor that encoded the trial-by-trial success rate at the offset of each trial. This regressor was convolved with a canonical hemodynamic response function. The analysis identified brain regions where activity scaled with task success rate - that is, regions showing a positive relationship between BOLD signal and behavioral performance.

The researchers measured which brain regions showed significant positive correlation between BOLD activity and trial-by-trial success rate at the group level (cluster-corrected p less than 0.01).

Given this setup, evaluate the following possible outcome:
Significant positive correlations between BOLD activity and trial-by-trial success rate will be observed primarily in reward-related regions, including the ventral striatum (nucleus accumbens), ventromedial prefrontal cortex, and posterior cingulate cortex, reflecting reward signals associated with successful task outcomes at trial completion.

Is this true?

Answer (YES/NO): NO